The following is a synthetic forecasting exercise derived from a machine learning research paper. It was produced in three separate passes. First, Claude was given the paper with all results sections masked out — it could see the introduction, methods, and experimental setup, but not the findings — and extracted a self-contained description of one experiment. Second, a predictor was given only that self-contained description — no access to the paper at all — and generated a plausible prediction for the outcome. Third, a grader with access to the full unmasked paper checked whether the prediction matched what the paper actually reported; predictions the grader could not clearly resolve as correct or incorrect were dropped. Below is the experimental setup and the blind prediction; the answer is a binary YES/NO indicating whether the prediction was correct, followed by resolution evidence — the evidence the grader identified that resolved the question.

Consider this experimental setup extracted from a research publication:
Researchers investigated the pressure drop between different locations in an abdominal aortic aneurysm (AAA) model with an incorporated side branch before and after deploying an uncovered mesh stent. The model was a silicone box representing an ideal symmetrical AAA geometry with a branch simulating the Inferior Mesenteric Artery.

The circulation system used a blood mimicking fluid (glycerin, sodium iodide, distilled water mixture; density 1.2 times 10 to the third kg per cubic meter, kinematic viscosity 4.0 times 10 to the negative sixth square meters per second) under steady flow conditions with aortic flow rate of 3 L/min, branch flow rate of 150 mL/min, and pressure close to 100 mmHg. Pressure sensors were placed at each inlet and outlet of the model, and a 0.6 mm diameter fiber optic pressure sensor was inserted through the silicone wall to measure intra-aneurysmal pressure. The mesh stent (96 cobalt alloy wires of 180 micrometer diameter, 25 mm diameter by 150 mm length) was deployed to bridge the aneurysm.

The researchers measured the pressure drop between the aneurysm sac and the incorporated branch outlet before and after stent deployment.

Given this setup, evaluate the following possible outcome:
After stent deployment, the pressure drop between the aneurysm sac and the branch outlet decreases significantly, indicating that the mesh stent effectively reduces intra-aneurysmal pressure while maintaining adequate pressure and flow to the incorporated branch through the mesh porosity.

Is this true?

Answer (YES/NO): NO